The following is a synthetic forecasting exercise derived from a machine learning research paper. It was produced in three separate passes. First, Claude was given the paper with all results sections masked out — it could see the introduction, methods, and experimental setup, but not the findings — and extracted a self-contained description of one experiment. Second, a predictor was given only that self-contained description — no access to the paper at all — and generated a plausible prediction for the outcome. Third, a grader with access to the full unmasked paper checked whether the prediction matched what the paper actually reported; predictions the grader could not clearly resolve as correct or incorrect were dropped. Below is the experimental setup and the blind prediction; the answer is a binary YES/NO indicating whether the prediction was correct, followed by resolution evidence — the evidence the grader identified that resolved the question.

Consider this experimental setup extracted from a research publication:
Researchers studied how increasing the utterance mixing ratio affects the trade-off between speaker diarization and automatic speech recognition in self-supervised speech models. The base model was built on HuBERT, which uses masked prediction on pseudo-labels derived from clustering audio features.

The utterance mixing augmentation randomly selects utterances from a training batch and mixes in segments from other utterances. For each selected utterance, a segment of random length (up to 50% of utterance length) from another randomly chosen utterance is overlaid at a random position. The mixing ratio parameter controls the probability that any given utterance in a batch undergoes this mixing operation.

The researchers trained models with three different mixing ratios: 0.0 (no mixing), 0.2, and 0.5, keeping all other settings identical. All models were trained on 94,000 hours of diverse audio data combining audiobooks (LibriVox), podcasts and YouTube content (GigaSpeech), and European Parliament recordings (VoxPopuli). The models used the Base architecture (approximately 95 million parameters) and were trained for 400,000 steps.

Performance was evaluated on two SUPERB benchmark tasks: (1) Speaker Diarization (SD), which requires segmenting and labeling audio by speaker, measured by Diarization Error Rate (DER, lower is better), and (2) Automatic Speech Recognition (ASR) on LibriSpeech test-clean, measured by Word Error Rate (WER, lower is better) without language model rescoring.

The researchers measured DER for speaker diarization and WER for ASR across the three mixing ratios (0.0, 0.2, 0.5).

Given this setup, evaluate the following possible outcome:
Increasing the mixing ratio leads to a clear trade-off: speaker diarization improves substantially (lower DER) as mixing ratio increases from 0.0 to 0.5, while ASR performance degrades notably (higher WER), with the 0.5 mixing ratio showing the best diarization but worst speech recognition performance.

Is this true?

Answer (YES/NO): NO